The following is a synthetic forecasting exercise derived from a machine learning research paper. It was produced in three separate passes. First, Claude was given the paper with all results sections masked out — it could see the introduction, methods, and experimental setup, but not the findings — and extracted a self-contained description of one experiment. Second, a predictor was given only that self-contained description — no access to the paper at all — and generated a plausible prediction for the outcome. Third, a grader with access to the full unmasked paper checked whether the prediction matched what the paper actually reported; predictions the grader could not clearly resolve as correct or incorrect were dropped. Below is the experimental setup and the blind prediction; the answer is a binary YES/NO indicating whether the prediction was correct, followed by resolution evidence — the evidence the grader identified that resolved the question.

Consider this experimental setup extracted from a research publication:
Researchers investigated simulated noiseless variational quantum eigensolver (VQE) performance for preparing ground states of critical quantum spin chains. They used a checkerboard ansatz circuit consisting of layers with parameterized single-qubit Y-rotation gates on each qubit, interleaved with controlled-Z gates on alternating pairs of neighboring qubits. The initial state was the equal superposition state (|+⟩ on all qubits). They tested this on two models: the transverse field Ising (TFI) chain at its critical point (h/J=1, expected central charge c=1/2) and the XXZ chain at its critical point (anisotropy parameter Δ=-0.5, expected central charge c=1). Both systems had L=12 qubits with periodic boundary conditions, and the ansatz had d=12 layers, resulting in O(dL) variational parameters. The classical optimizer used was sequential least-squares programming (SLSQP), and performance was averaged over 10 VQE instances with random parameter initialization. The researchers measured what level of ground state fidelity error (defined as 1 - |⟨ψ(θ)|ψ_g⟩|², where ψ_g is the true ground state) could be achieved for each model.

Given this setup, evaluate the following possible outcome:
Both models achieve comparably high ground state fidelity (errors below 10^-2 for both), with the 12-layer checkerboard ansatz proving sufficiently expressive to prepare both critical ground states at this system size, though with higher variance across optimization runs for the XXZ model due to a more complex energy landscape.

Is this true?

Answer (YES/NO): NO